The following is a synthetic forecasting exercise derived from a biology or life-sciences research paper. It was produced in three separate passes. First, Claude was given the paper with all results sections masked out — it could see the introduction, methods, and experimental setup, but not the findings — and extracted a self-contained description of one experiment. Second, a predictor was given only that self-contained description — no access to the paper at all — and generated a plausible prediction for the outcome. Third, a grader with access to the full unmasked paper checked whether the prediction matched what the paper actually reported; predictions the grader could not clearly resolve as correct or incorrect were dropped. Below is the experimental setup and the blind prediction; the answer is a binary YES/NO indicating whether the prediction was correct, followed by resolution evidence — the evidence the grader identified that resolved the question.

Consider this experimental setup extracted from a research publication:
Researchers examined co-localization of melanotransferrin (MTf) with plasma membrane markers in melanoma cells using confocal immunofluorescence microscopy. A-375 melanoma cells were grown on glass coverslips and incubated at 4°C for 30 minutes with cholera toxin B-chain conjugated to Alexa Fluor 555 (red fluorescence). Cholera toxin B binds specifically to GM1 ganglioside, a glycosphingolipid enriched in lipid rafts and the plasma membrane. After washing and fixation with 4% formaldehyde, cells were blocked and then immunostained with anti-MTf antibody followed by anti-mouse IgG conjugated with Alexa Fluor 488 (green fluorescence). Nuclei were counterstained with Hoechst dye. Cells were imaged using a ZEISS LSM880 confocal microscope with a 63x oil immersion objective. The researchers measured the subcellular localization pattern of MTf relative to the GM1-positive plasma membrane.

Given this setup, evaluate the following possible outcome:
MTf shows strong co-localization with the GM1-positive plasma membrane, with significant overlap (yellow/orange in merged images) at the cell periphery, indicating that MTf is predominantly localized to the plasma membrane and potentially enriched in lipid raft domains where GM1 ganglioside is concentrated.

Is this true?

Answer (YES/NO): NO